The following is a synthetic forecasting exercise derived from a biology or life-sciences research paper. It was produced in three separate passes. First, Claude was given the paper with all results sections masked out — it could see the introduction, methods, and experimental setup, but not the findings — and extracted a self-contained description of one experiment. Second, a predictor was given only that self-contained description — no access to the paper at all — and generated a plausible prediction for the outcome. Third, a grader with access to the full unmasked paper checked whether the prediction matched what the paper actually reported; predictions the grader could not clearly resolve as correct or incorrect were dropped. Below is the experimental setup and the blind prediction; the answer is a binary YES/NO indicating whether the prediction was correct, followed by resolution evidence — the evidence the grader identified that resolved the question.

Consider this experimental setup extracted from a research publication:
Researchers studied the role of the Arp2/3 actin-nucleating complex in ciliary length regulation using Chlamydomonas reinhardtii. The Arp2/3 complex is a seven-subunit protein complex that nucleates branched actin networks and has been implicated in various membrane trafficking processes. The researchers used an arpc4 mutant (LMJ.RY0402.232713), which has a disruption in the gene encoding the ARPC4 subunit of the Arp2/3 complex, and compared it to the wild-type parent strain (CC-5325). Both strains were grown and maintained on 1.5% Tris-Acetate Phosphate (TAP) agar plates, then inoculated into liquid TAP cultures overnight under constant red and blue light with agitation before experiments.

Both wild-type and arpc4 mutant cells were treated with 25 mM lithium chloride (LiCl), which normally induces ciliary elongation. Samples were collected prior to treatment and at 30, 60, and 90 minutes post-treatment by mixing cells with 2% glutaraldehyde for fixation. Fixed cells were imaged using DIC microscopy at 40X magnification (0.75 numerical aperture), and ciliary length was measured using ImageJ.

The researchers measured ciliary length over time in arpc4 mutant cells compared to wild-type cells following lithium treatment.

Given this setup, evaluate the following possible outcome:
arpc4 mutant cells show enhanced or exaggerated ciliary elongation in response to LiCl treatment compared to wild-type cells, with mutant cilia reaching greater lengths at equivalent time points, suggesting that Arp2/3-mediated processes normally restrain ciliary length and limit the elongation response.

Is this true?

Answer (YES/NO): NO